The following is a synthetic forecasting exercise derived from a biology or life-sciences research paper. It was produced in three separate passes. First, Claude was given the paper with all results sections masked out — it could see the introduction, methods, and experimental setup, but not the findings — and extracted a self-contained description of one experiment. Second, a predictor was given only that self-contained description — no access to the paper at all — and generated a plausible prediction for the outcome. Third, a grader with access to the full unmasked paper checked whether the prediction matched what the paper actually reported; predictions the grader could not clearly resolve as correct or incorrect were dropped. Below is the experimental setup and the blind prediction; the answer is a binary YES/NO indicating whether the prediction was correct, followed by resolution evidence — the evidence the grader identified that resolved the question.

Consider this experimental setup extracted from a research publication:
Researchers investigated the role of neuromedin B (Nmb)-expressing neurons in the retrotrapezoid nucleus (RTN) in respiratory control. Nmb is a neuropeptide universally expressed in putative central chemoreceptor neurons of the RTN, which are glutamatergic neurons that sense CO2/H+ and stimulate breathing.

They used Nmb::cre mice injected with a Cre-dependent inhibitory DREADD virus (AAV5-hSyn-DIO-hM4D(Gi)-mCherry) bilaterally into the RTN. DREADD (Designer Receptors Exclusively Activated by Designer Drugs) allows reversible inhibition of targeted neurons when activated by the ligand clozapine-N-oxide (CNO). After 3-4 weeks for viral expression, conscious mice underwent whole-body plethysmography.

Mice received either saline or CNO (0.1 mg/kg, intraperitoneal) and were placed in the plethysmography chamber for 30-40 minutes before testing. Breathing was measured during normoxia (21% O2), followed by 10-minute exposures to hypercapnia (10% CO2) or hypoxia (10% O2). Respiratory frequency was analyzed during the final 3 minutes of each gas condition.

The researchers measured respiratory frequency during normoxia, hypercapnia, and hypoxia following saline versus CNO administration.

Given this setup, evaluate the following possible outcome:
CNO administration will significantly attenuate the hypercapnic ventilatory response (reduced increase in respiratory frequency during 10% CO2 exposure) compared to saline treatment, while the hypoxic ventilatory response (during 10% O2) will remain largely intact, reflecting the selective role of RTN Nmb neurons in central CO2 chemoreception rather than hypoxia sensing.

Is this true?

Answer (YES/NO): NO